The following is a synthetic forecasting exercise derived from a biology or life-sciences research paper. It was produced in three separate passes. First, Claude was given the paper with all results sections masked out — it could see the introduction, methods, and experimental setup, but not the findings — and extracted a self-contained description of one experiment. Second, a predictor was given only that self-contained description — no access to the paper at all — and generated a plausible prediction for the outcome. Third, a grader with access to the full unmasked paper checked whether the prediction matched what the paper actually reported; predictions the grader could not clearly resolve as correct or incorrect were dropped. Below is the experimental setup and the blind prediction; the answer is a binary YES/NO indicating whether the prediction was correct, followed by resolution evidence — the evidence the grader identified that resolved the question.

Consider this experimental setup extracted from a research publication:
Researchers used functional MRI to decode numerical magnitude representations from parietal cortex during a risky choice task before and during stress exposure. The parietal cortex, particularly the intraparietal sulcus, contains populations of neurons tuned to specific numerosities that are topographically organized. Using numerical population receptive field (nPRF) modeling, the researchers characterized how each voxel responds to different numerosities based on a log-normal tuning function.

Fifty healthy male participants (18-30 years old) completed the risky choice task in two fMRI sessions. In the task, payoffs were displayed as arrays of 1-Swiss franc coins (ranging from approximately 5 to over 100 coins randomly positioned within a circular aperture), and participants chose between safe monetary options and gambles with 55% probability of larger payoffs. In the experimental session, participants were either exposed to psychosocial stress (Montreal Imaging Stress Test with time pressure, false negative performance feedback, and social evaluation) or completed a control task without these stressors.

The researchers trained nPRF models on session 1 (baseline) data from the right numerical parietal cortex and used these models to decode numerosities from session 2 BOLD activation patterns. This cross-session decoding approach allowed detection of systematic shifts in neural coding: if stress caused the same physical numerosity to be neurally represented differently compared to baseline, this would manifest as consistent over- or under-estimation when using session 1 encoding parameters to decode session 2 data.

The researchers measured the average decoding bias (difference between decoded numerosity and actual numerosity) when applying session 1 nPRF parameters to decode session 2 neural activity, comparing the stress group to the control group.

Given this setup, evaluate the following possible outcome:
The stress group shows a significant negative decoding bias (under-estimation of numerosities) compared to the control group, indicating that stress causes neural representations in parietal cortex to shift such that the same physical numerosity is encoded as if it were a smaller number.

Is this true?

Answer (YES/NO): NO